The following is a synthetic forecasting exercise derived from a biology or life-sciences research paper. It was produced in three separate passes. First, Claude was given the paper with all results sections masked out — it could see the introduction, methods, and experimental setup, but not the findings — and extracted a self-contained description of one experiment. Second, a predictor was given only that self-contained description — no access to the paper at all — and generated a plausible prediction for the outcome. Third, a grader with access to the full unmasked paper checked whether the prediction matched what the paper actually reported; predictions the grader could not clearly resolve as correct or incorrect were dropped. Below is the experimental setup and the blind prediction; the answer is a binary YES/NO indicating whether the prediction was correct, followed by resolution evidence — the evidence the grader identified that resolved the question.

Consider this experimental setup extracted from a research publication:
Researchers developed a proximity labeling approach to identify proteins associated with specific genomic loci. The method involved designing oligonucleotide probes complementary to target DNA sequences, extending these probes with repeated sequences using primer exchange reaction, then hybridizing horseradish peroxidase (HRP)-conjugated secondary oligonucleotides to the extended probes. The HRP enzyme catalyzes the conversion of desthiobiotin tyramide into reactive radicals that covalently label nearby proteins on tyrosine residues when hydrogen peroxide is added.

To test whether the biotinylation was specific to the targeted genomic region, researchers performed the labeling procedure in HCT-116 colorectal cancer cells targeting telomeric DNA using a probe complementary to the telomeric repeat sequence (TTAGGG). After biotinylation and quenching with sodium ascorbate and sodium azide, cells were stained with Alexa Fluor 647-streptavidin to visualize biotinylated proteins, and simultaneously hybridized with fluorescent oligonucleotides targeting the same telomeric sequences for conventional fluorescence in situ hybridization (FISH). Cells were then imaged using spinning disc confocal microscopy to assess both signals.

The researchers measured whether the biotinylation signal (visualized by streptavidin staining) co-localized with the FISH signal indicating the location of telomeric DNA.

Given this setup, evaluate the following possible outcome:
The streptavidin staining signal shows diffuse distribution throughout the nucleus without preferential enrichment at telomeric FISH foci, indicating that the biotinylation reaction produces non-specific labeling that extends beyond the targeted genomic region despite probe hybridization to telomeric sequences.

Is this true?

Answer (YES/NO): NO